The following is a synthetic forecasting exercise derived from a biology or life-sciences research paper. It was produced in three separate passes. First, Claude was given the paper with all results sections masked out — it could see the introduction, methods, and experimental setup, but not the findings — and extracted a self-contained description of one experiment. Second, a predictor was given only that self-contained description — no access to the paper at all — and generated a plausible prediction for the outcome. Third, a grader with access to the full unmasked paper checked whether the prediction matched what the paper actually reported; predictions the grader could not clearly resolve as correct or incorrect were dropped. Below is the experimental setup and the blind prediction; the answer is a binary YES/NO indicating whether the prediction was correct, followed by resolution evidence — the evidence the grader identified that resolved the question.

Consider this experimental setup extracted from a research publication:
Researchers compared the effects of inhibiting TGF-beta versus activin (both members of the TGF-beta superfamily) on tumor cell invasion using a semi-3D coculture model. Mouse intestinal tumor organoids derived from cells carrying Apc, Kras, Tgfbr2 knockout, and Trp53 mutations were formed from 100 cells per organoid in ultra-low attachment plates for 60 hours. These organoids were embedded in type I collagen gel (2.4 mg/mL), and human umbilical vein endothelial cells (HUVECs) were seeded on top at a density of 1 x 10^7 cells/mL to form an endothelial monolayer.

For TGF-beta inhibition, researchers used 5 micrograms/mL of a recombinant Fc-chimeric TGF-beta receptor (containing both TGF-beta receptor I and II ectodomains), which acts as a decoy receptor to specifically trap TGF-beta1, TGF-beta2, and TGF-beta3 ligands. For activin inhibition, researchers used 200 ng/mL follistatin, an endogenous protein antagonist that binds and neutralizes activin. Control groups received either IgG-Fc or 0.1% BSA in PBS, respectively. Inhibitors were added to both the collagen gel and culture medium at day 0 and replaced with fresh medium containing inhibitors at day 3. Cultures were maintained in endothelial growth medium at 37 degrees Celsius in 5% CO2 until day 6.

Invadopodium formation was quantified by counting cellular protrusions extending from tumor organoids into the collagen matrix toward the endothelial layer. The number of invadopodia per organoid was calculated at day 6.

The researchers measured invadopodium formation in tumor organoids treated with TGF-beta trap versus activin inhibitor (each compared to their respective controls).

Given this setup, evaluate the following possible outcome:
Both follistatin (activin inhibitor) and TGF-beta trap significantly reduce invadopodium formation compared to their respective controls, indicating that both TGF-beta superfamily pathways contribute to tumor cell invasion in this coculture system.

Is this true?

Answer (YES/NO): YES